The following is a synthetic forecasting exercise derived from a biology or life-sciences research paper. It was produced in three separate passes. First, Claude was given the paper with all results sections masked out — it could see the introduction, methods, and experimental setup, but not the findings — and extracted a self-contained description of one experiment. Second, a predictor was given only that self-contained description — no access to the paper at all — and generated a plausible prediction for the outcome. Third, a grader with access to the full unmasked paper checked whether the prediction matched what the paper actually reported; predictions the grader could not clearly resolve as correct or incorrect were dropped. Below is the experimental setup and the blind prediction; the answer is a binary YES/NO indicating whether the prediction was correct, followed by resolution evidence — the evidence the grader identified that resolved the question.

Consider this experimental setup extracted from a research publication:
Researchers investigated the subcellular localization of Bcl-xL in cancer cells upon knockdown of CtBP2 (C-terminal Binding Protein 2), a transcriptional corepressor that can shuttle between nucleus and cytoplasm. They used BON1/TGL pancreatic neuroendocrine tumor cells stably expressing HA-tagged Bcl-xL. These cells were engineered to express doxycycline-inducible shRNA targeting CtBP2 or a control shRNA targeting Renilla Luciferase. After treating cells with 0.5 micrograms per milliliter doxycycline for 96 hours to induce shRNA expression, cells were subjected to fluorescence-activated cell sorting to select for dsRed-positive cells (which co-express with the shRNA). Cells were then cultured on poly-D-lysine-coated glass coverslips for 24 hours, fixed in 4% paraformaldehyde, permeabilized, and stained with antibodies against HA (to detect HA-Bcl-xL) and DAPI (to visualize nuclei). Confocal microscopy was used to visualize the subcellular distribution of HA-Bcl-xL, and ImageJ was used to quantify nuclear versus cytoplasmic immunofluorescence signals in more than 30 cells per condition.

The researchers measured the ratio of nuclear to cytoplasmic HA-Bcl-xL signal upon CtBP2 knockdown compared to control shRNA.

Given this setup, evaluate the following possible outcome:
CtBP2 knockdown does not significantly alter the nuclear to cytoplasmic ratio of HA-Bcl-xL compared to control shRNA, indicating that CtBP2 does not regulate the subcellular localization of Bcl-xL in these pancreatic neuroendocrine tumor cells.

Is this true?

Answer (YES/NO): NO